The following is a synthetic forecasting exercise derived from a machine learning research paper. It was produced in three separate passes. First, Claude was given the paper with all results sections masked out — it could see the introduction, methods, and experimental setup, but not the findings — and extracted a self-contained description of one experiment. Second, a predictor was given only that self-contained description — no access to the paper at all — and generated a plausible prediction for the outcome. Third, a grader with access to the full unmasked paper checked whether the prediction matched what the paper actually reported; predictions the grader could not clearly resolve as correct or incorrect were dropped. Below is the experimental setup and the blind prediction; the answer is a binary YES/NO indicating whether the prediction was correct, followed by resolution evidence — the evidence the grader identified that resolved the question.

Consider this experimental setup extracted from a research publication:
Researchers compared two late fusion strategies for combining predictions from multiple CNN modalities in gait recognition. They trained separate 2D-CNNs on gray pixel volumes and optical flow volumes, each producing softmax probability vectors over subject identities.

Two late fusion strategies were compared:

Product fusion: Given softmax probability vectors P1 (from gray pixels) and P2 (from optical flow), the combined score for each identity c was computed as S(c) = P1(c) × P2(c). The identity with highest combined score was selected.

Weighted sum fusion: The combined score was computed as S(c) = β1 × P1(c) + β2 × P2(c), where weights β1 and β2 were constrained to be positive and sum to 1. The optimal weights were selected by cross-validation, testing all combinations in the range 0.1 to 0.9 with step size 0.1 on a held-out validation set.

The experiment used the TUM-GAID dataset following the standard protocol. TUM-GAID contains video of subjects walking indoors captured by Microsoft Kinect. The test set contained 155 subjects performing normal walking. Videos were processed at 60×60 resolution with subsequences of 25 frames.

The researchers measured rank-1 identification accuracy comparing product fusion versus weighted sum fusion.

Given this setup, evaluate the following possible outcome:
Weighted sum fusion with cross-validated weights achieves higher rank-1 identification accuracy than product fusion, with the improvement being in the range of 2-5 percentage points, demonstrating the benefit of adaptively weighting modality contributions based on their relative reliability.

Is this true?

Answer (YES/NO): NO